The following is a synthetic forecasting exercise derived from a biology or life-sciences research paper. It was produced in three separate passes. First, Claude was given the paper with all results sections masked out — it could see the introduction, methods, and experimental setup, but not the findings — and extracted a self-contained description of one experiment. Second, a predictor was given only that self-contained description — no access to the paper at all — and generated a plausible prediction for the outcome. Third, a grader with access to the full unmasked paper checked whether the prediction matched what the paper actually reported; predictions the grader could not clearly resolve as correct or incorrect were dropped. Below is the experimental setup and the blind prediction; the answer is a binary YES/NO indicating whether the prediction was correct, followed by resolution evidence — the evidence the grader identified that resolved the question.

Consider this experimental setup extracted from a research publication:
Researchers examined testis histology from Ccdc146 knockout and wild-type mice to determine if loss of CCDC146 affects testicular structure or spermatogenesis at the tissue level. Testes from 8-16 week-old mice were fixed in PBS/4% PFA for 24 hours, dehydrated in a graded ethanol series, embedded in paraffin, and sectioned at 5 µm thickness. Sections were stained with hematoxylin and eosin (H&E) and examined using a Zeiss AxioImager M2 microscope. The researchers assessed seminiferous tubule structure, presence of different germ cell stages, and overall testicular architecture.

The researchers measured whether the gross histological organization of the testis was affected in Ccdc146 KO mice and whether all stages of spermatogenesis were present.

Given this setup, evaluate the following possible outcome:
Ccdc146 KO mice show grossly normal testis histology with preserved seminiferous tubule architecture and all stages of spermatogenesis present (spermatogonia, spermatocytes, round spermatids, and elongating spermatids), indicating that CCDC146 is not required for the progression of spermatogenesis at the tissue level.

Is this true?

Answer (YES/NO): NO